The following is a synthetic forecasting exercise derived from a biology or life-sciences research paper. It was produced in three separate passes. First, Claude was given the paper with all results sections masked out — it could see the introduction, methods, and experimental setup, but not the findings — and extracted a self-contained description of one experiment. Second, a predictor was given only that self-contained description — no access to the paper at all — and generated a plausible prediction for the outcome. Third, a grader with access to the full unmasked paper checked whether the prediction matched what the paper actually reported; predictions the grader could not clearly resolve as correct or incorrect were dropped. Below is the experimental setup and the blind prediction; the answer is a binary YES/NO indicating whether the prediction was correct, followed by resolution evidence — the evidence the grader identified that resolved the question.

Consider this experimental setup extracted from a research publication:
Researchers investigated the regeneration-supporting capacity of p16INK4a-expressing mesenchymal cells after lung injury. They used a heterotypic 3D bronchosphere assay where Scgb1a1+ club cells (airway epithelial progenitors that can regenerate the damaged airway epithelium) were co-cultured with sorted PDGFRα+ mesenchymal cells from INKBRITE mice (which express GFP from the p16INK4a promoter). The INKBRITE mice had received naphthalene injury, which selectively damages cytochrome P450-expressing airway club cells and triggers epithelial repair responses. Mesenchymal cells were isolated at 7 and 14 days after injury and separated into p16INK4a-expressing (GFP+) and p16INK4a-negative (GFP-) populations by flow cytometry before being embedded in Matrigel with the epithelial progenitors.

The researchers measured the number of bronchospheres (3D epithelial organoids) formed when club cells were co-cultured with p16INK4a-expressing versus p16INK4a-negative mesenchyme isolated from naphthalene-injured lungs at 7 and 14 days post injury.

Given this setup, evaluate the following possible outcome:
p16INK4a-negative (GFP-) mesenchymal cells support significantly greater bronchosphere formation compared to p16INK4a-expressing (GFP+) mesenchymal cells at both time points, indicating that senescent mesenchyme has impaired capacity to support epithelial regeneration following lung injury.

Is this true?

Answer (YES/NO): NO